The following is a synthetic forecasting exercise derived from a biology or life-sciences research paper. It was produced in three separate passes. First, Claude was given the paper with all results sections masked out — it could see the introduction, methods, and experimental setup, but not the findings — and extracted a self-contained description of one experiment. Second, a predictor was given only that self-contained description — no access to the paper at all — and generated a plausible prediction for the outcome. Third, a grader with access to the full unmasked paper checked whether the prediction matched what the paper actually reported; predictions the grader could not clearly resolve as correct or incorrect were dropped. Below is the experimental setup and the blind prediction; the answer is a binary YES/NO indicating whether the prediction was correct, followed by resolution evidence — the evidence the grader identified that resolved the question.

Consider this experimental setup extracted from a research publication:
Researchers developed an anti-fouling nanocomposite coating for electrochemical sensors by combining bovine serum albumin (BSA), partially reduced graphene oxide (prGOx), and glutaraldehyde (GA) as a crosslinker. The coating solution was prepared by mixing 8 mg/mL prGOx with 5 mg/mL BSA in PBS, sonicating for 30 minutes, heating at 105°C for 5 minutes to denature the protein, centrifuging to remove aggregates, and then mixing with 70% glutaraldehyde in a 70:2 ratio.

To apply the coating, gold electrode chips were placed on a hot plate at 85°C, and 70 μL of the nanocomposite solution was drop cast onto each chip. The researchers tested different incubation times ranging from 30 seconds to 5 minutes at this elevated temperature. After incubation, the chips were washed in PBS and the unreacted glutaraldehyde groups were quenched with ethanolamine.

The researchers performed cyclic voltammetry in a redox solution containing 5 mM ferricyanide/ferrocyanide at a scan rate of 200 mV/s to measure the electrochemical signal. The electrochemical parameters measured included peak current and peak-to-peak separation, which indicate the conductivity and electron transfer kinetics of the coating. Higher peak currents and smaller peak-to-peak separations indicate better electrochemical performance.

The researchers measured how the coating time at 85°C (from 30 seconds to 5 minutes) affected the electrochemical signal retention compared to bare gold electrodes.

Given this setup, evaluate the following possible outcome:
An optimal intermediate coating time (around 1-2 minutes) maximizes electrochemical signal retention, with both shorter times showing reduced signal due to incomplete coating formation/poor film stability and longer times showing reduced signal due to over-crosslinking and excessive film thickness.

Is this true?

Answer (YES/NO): NO